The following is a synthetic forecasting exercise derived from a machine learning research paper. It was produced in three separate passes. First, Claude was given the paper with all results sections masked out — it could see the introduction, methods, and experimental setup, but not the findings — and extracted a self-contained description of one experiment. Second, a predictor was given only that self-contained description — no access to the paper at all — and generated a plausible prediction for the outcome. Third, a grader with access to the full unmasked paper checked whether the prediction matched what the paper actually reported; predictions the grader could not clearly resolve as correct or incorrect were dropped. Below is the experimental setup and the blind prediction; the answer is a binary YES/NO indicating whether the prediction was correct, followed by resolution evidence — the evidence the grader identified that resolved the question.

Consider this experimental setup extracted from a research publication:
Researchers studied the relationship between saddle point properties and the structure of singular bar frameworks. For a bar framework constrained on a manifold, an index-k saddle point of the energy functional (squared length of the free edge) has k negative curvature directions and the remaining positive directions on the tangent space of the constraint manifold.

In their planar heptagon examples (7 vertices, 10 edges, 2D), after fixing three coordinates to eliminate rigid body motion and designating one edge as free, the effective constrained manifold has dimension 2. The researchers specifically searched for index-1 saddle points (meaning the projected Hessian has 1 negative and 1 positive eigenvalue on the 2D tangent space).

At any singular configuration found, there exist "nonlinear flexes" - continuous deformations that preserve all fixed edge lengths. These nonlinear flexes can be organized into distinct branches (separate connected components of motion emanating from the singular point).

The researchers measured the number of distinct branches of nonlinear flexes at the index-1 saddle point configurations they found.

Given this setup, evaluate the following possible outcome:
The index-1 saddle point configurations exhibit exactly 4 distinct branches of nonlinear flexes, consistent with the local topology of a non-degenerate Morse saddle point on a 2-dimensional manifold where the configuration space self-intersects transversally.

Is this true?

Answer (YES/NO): NO